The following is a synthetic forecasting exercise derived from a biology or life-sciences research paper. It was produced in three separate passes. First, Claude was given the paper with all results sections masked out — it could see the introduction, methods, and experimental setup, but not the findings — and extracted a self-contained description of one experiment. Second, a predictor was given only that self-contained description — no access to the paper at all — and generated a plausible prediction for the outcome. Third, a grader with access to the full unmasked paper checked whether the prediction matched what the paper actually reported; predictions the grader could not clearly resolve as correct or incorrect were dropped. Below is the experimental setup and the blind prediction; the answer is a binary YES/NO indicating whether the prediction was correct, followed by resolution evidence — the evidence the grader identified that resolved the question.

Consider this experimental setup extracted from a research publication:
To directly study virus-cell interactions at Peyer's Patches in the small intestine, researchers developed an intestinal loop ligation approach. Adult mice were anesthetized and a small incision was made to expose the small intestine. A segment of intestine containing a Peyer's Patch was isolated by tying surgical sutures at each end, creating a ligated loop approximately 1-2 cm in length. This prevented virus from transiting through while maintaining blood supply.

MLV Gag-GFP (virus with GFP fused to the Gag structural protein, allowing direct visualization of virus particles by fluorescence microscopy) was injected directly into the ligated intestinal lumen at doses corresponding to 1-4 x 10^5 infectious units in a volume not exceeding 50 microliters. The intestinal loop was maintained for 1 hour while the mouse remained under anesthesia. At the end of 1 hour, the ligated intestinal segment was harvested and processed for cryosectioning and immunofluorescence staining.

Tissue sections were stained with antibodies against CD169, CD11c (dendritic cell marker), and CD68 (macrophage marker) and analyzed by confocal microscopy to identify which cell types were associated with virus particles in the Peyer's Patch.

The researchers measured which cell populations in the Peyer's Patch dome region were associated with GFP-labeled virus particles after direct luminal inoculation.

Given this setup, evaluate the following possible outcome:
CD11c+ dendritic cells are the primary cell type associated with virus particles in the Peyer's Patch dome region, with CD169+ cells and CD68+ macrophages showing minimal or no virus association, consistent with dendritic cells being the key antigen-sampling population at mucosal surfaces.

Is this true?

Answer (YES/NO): NO